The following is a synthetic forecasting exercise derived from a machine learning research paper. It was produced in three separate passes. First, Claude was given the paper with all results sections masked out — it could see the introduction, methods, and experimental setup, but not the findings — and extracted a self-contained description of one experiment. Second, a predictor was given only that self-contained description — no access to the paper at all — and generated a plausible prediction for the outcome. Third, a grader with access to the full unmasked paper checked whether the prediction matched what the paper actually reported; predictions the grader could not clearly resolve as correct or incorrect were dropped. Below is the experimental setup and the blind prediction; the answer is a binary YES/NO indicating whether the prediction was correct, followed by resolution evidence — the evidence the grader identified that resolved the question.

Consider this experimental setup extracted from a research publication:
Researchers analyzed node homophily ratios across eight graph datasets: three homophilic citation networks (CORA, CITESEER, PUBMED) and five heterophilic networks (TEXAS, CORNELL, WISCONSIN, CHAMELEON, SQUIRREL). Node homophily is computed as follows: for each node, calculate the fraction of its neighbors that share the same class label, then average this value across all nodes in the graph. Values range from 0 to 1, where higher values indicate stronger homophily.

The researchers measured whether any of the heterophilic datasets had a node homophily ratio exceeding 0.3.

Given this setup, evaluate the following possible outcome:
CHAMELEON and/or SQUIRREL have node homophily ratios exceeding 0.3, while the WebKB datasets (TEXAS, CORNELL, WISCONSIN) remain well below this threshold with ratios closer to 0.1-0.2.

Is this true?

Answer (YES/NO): NO